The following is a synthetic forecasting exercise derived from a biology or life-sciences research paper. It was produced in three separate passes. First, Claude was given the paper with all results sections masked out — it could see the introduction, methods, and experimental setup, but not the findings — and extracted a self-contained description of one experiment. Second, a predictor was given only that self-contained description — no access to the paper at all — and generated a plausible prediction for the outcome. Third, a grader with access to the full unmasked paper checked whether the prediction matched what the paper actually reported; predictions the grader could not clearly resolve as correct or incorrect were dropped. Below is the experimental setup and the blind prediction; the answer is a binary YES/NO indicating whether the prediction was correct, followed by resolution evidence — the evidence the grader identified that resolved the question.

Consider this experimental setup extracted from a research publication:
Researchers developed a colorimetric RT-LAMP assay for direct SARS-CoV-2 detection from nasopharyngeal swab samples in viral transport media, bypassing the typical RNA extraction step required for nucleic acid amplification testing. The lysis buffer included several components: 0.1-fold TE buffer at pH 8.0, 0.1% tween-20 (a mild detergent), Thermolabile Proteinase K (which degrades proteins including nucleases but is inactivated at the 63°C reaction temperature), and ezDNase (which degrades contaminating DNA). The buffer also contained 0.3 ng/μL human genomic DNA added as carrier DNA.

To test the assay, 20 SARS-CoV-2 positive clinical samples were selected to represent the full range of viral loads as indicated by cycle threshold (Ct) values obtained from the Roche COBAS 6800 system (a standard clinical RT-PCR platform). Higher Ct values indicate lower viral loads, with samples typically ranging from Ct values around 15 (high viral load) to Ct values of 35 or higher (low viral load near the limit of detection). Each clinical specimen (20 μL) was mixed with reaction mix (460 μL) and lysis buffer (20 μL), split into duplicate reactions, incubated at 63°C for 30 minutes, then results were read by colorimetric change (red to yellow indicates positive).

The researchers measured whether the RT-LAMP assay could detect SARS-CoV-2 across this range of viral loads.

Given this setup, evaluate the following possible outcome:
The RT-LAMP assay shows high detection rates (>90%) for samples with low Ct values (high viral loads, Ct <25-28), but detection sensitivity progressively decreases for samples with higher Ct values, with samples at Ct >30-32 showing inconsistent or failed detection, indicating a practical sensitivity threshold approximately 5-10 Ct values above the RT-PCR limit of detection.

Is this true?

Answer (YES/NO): YES